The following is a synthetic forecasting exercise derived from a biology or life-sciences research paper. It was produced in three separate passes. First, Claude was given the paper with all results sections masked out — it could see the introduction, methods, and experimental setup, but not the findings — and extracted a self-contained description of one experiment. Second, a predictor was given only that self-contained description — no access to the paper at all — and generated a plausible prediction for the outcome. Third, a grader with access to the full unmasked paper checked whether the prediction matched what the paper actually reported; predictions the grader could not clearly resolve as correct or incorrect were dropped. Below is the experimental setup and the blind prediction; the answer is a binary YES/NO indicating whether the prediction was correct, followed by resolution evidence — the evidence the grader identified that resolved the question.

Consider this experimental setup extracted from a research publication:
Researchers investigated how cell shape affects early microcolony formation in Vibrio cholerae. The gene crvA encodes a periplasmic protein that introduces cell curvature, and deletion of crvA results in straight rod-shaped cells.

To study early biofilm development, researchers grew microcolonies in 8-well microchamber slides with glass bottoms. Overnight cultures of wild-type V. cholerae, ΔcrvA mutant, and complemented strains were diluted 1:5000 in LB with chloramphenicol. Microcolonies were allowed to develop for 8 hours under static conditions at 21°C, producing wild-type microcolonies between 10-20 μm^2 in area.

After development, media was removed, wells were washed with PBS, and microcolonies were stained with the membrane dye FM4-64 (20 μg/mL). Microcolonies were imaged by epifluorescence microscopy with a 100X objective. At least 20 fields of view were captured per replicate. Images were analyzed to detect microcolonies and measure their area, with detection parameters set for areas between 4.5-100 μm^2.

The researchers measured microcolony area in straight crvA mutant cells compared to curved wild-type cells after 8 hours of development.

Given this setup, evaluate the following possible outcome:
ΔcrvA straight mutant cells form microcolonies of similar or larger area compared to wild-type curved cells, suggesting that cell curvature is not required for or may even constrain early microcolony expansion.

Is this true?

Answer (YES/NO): YES